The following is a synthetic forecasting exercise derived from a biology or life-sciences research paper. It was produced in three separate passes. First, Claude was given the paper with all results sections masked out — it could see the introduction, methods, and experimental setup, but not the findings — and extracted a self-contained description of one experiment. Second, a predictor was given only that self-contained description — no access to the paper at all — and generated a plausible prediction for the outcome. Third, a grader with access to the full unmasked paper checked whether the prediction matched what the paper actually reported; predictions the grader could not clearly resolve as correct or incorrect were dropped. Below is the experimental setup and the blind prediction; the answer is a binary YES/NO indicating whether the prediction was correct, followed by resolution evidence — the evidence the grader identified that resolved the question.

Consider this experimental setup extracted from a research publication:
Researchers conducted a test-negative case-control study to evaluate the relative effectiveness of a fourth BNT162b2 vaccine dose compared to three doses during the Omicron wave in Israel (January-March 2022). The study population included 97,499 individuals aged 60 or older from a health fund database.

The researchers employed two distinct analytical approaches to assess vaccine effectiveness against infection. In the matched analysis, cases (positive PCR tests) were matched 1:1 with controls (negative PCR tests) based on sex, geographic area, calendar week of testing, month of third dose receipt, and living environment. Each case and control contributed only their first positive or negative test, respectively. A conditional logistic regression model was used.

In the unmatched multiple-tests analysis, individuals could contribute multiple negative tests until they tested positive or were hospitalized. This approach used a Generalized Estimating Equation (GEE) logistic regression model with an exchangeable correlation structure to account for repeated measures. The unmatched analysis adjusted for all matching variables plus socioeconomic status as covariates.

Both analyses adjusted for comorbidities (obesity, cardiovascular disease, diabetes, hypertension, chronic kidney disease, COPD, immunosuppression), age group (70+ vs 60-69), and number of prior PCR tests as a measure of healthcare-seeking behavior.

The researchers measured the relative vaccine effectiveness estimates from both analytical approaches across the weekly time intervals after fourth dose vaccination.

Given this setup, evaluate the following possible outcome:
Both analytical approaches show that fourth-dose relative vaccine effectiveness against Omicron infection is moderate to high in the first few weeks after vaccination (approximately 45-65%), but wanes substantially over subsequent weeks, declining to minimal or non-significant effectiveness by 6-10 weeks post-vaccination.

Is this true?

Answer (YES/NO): NO